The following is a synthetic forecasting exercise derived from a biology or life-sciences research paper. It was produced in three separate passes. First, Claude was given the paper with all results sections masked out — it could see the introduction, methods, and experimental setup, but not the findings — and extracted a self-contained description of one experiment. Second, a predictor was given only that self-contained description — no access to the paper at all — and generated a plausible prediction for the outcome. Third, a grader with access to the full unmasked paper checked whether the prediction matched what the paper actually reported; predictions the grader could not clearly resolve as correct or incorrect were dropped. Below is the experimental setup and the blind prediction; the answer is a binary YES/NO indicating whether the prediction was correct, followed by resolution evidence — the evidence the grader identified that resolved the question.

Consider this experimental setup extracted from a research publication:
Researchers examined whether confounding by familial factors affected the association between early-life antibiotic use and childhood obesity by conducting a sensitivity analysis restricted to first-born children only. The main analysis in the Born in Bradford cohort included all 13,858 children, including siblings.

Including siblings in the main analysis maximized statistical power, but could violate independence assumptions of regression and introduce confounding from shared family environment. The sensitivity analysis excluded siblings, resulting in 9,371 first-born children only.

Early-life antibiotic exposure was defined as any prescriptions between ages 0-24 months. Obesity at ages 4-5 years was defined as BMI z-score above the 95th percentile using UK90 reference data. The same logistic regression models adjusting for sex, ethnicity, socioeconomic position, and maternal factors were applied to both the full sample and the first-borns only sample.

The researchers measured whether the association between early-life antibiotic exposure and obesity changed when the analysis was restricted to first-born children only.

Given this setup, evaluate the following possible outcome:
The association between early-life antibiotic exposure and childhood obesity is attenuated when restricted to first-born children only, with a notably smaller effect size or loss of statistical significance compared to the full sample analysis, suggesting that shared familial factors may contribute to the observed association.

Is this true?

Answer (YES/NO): NO